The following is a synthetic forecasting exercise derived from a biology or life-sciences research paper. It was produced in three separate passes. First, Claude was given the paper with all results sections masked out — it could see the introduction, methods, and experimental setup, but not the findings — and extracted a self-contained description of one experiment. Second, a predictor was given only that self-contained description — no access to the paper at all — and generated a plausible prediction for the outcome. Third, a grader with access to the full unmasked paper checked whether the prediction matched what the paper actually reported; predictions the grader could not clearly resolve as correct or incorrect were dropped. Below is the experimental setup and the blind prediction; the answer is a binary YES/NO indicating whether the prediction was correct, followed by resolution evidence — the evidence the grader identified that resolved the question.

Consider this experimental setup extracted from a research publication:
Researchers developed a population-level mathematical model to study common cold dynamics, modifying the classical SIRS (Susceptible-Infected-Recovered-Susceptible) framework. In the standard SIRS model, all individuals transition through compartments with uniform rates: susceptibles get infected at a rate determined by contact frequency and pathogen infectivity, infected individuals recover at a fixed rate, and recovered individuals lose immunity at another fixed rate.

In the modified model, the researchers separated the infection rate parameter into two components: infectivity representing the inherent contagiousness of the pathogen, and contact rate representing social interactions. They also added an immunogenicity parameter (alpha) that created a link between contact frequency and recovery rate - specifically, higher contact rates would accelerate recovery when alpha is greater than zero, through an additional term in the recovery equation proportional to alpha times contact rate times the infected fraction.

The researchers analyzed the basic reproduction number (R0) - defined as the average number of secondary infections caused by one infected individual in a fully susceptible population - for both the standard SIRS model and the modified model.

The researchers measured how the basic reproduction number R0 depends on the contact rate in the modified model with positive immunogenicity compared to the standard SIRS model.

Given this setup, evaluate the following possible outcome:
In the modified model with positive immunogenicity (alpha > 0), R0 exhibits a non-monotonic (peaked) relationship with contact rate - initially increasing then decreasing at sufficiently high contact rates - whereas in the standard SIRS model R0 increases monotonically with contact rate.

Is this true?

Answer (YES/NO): NO